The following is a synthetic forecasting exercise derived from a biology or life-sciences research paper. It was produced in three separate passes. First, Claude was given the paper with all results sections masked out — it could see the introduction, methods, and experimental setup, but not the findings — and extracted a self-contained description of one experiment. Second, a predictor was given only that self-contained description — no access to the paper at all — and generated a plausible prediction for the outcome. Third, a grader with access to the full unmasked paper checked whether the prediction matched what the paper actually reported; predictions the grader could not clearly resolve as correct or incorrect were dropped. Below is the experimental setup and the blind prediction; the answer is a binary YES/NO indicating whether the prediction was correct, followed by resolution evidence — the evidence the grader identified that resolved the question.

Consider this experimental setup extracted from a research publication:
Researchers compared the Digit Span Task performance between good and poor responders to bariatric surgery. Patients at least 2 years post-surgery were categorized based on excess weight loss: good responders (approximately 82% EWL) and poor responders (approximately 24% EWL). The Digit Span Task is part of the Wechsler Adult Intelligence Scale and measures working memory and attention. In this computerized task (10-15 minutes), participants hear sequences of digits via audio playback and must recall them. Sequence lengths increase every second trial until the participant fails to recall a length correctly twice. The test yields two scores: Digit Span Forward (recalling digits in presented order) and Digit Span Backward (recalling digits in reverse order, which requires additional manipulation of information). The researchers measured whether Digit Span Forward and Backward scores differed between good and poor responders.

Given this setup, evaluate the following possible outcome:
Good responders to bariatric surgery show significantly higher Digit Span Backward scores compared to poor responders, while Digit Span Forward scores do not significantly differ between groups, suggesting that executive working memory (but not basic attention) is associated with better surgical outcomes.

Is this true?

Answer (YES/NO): NO